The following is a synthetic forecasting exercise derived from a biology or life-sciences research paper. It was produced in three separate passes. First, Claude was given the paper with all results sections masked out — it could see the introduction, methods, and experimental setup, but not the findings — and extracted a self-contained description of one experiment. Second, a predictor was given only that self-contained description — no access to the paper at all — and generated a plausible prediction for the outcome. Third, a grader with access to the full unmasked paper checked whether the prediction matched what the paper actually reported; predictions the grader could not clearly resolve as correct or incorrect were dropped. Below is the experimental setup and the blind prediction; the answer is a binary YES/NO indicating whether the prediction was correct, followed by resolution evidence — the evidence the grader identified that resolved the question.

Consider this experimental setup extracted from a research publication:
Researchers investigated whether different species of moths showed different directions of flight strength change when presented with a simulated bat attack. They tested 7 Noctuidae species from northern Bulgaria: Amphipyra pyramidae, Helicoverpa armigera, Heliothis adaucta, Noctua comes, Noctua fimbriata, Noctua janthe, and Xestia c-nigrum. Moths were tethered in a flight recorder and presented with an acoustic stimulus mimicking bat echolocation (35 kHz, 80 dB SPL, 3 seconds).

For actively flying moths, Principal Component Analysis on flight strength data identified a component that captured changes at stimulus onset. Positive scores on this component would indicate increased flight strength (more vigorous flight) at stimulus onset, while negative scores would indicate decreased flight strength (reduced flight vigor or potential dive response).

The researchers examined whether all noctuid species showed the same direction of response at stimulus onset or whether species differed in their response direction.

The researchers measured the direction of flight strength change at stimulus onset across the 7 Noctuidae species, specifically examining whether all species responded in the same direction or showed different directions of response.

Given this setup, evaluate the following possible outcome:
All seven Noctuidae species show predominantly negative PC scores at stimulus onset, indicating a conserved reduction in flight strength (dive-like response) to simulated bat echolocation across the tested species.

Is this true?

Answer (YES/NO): NO